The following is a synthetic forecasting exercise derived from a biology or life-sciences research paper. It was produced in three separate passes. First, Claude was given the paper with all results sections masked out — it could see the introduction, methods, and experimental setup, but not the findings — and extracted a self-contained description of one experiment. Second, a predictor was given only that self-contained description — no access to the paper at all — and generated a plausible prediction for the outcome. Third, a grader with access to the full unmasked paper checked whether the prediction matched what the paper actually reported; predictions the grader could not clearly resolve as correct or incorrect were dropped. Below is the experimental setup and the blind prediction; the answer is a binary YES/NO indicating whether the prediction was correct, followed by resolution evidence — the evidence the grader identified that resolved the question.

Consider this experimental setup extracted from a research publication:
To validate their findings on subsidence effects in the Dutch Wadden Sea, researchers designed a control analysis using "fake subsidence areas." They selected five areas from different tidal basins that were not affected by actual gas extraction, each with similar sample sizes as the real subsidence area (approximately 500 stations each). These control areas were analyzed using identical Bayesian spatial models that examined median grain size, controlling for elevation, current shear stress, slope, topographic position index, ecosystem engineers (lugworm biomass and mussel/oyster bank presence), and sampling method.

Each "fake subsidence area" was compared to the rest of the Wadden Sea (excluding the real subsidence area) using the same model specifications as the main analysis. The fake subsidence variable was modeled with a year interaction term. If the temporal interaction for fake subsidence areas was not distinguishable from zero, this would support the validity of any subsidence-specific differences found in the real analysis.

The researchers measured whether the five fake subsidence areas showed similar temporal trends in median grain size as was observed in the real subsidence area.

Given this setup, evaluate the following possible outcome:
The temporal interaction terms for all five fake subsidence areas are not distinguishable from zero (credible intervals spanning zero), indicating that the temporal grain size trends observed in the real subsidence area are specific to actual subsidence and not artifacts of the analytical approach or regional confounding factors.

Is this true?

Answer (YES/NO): YES